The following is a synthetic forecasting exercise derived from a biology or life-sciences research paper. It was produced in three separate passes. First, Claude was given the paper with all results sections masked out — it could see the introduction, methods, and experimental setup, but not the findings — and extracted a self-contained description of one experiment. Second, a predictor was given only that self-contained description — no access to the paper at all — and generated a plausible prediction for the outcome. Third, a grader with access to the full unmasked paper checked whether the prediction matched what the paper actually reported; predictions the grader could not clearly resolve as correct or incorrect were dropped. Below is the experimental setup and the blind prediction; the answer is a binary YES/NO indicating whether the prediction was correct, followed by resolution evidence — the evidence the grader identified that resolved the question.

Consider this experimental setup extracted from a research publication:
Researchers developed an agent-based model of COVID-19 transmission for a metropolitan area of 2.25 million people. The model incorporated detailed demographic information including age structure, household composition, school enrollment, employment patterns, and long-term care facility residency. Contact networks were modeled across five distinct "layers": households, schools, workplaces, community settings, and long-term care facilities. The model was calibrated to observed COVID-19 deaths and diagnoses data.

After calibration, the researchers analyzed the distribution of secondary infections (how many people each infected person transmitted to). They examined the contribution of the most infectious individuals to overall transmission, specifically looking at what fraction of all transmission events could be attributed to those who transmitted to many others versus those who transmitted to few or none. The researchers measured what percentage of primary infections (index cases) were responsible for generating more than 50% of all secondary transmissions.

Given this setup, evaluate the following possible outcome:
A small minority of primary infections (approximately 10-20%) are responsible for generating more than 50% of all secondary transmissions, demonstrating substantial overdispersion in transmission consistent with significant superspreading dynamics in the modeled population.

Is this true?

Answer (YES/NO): NO